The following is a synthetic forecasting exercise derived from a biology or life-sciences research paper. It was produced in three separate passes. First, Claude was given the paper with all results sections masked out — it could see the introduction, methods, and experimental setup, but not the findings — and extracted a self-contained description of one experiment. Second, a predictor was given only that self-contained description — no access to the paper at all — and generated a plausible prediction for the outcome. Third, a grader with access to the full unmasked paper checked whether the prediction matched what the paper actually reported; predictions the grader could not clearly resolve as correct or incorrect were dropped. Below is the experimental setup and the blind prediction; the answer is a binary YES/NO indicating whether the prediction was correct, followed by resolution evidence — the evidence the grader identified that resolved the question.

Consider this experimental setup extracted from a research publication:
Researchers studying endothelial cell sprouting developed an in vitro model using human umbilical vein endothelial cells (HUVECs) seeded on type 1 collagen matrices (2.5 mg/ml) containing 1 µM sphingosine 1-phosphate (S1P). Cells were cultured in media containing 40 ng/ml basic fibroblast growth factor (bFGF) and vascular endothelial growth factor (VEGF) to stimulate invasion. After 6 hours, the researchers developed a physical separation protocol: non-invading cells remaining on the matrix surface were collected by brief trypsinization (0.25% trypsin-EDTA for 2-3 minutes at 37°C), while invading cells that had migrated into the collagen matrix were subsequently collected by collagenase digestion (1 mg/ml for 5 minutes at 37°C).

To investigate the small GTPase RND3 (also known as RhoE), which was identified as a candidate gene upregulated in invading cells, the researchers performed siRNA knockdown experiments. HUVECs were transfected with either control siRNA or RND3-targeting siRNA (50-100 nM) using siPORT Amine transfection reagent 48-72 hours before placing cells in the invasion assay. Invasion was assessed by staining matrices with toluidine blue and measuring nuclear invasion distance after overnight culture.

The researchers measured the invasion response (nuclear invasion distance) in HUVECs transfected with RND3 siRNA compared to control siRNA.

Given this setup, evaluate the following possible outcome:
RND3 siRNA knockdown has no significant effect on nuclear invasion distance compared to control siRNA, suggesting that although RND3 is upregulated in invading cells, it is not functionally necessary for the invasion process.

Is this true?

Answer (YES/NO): NO